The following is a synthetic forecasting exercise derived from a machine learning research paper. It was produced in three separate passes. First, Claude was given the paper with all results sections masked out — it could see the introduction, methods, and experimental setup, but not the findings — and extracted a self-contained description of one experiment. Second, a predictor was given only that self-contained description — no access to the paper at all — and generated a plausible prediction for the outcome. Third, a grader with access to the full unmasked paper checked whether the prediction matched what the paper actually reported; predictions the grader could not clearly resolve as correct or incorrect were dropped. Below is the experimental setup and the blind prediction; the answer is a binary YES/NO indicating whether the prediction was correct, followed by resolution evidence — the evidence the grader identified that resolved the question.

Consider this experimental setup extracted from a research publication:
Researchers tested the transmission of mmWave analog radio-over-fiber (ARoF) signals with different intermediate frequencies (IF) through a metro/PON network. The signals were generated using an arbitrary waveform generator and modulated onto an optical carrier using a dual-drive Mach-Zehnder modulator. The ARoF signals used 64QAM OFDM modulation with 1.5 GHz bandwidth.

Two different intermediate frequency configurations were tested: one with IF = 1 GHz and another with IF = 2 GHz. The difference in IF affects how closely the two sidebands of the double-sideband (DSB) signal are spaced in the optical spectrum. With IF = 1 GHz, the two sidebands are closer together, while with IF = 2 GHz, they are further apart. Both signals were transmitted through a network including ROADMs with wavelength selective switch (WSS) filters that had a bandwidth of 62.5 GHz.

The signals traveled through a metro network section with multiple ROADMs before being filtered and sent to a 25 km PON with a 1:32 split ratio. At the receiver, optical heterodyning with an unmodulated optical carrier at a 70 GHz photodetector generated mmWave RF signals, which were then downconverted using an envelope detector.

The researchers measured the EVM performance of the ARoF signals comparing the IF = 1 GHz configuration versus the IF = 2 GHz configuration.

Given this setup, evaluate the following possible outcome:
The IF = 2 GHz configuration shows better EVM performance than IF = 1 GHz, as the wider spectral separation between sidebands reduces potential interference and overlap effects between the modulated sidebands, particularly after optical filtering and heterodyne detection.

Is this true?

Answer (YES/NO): YES